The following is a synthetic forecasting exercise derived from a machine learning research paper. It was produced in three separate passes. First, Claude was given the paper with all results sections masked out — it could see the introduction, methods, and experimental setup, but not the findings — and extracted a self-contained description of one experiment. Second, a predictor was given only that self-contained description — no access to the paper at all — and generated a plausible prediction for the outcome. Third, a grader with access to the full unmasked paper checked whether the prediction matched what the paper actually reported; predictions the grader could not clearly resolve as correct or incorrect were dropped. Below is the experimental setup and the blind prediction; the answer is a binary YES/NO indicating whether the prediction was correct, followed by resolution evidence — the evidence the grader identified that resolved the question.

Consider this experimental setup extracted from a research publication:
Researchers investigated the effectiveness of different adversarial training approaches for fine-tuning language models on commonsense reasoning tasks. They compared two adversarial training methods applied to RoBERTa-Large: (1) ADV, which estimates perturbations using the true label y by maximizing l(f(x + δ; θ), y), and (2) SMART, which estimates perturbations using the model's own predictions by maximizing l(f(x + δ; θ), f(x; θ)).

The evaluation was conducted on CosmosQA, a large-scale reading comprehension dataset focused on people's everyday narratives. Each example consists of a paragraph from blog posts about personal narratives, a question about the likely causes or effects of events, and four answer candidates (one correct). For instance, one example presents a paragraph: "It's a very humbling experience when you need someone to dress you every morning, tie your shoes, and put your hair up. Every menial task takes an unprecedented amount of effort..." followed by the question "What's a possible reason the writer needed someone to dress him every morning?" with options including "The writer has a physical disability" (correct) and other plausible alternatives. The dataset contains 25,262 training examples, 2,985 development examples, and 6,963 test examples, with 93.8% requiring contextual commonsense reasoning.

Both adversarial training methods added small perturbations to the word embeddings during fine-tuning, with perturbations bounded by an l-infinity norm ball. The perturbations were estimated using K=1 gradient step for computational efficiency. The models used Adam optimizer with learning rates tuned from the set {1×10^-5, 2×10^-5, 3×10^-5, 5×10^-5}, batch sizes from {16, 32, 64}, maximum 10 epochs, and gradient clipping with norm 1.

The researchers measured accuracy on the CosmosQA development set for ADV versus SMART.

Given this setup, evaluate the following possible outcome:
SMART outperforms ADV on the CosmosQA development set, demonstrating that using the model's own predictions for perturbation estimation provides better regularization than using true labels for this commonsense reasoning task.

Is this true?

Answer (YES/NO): YES